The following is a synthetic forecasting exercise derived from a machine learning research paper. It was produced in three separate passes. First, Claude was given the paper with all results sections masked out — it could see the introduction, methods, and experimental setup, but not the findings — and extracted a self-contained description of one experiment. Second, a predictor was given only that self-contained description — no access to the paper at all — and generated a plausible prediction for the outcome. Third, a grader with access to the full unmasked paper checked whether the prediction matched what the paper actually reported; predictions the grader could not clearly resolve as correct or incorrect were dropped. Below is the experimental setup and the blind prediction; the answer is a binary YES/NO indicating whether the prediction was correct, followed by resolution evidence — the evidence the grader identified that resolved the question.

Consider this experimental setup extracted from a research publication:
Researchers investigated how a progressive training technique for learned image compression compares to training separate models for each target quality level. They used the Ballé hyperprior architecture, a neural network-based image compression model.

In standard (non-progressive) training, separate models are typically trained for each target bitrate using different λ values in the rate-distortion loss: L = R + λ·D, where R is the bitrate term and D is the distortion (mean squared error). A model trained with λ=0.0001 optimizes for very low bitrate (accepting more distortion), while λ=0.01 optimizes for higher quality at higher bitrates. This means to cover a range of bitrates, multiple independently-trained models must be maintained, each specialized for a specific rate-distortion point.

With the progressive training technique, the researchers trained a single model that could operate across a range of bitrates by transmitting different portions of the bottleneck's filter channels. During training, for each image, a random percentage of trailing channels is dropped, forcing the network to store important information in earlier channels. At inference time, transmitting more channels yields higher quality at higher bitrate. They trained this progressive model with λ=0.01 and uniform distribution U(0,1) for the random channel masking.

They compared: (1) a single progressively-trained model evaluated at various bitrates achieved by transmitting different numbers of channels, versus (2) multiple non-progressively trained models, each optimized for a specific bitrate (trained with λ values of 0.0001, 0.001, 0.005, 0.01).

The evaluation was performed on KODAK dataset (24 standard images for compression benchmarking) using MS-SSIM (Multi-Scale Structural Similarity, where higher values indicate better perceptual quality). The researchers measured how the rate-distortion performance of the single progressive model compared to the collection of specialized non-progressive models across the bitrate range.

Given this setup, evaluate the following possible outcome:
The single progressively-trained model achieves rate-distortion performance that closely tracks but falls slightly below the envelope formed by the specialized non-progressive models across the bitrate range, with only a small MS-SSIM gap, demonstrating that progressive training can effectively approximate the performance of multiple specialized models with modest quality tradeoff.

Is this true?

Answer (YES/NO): YES